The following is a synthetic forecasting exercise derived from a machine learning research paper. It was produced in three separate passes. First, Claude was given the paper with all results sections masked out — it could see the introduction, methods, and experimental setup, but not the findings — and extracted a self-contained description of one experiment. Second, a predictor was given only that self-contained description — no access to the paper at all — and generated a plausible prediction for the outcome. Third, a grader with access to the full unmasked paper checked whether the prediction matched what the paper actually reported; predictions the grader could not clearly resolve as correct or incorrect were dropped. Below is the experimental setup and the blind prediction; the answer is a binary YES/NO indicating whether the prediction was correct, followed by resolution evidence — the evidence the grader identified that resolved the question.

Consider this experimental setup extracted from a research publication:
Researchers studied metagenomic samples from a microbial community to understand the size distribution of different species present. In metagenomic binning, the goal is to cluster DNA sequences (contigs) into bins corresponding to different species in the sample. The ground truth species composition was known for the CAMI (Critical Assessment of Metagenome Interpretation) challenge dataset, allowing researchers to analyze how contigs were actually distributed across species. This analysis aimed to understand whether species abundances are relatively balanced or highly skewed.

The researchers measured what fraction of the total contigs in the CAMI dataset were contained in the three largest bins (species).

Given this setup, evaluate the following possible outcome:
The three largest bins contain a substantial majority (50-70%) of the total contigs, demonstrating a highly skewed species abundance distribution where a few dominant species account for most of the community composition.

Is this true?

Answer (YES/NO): NO